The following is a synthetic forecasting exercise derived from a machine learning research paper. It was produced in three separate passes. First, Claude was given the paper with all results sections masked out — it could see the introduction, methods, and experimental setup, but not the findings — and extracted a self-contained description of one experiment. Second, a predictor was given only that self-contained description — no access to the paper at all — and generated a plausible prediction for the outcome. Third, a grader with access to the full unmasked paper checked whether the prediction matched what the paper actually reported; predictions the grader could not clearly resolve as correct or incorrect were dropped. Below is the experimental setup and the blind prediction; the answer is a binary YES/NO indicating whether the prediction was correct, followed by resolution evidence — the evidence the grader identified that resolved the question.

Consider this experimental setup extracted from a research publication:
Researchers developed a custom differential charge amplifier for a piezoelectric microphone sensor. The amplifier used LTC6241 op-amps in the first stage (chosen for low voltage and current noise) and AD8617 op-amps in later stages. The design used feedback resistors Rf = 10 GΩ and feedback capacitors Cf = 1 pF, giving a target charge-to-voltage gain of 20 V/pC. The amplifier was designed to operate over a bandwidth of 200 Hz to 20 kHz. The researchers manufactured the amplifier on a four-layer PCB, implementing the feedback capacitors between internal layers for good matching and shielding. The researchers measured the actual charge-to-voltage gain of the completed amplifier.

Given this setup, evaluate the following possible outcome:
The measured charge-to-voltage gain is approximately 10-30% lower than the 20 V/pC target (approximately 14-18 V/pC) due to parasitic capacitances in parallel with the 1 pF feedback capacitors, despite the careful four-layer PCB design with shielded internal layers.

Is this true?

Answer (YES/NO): NO